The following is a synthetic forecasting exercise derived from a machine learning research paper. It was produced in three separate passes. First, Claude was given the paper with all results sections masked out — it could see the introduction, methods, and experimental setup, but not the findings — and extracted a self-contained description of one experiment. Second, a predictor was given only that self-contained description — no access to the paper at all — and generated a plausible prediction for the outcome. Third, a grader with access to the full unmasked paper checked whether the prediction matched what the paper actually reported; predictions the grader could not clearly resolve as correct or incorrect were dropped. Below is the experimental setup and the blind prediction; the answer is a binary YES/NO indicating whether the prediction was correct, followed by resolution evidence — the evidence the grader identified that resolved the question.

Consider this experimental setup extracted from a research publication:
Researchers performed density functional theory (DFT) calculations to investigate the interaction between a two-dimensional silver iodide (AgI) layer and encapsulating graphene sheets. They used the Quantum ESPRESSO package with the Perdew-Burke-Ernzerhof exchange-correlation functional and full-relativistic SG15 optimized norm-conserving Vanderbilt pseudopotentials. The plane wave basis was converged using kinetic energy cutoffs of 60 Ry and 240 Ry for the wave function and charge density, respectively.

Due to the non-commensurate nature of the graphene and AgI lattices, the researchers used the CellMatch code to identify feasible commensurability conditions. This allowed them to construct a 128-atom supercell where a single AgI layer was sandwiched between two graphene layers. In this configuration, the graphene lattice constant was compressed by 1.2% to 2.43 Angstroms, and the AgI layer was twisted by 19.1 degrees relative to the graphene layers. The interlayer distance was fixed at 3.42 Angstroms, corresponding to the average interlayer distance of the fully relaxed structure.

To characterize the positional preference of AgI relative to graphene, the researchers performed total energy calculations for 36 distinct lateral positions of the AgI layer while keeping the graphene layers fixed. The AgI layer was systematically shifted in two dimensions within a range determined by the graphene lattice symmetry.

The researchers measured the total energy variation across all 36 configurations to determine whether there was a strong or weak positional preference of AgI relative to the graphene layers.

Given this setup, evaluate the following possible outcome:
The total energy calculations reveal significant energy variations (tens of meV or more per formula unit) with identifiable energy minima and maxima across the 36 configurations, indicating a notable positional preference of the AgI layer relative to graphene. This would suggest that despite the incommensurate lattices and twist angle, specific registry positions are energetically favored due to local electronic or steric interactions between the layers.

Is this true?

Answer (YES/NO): NO